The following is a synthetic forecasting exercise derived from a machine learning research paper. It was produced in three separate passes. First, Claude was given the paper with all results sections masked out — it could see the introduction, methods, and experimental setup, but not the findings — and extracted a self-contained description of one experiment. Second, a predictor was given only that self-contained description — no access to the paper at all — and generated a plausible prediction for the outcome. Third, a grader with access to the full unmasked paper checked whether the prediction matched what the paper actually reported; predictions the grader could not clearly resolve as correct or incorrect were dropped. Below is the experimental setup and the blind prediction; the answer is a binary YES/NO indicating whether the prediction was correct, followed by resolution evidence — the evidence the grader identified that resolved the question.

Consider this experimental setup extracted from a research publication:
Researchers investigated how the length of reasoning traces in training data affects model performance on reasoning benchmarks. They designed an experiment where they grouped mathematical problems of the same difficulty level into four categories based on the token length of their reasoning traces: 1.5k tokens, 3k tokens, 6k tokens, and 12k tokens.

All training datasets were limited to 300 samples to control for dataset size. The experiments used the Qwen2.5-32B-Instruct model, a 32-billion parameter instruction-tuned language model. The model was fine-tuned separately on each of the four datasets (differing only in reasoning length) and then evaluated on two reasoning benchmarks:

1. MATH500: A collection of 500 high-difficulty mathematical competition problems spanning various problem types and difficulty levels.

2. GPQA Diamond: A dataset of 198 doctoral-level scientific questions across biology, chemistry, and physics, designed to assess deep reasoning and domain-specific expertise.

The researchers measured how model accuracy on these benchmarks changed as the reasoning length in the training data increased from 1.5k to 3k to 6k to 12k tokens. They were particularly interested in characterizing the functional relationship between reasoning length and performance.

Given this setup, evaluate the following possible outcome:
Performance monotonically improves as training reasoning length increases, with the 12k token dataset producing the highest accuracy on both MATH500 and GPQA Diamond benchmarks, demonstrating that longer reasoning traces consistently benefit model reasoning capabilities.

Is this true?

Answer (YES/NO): YES